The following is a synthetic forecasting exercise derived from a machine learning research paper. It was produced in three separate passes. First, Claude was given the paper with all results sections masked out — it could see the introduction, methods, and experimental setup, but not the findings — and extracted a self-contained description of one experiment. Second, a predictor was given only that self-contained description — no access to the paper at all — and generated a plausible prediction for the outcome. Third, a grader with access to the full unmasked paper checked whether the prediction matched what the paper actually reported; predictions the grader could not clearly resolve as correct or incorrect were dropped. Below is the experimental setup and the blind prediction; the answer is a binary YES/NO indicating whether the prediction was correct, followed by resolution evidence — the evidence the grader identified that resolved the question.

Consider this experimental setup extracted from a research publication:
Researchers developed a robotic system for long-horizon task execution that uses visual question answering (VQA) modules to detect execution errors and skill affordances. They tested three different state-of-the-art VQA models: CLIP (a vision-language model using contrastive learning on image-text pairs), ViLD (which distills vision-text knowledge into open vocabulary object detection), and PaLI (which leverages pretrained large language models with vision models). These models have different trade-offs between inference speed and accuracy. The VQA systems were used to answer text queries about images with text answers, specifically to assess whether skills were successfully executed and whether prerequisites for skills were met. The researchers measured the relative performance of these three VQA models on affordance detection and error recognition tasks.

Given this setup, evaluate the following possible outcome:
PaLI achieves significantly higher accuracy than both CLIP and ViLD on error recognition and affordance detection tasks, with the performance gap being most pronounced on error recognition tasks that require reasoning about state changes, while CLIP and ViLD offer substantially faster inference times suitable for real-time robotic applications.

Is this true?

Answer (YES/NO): NO